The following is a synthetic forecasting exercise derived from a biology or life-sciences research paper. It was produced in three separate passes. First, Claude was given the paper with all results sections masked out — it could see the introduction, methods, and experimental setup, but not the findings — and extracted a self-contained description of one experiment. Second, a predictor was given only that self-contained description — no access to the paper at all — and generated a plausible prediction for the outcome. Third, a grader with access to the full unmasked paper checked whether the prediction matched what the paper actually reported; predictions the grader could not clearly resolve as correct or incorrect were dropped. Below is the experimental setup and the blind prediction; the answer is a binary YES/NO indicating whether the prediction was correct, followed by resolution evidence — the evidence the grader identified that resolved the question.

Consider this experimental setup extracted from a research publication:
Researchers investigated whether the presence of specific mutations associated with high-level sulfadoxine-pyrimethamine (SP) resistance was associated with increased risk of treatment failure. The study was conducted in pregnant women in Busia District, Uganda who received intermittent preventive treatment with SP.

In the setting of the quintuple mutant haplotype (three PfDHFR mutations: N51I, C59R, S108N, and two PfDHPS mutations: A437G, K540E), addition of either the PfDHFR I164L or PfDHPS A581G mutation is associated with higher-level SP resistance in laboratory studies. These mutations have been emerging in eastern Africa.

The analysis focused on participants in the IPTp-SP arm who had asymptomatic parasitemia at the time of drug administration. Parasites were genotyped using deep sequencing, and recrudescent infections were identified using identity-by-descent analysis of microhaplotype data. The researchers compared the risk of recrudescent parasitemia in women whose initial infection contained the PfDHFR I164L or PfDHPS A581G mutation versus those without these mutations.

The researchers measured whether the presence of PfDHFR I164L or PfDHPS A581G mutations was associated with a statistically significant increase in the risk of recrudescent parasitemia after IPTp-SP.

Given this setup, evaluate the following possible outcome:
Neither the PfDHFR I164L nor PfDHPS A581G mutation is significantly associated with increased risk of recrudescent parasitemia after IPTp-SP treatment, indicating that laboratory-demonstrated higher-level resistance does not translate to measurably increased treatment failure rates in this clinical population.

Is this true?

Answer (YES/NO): YES